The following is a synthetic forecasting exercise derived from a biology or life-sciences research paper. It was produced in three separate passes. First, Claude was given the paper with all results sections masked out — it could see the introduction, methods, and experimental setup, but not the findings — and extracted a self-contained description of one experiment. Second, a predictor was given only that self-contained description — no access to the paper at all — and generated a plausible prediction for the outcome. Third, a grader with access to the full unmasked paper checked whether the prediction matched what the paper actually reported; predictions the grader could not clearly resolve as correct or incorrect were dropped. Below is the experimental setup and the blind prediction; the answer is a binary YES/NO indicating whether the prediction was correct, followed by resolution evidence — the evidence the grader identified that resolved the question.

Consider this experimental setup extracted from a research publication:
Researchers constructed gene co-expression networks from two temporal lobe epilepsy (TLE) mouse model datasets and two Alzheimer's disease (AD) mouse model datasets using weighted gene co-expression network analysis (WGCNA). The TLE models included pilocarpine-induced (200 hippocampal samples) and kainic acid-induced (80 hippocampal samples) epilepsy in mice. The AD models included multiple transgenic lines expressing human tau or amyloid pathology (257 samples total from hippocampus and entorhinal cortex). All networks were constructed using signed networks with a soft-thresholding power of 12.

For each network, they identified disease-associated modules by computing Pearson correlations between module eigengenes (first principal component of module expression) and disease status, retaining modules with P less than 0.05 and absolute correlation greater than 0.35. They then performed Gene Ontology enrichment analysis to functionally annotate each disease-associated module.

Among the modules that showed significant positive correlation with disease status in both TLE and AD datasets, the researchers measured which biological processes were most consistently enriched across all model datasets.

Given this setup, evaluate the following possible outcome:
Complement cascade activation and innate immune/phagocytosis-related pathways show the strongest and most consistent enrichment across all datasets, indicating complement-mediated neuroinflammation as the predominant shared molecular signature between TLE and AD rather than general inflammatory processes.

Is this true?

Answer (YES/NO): NO